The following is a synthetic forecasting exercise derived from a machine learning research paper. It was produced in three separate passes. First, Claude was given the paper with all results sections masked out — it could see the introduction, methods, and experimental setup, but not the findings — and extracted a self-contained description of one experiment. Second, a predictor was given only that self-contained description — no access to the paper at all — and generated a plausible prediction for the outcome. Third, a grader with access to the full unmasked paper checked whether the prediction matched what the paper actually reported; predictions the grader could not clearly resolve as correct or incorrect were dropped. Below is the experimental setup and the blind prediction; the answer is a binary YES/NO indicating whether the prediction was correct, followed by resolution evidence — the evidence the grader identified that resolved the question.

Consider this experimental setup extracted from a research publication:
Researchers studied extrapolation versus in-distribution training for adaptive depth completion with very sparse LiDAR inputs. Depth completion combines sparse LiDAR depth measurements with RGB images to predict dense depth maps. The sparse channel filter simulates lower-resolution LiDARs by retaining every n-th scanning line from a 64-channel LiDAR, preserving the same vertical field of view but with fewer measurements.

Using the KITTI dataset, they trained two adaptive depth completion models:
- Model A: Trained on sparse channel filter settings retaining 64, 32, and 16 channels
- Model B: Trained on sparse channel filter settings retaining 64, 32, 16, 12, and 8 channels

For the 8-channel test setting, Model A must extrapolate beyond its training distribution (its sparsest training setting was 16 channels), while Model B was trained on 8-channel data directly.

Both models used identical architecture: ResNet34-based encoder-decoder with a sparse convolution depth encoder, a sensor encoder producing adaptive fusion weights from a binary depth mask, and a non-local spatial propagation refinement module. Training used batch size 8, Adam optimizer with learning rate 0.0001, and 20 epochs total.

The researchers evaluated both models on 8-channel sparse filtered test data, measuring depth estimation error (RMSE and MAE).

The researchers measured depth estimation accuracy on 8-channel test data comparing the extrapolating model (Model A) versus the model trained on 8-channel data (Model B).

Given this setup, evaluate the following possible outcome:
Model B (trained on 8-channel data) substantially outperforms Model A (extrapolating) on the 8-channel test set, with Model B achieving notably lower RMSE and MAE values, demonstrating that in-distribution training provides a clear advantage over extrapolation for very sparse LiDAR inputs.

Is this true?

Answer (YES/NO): YES